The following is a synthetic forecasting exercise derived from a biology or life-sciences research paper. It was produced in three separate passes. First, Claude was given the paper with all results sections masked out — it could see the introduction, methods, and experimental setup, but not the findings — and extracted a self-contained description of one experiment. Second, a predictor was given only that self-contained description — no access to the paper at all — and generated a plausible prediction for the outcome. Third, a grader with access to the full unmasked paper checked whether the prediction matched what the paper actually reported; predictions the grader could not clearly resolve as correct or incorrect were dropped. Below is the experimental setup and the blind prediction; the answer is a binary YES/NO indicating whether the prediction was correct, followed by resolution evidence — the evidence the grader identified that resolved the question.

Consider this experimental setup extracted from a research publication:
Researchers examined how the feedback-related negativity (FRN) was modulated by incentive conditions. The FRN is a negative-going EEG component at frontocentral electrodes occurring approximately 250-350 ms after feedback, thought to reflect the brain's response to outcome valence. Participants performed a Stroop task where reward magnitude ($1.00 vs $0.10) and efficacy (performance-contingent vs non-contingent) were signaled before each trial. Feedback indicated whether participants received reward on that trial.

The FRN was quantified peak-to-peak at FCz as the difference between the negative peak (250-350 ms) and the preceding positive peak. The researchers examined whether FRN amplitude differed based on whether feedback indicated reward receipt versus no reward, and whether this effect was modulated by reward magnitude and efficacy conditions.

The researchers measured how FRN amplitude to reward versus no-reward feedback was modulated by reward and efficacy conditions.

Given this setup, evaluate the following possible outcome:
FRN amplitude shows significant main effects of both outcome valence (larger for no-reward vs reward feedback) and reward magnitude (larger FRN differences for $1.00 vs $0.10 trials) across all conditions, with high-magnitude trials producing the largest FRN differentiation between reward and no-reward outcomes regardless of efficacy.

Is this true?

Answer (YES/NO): NO